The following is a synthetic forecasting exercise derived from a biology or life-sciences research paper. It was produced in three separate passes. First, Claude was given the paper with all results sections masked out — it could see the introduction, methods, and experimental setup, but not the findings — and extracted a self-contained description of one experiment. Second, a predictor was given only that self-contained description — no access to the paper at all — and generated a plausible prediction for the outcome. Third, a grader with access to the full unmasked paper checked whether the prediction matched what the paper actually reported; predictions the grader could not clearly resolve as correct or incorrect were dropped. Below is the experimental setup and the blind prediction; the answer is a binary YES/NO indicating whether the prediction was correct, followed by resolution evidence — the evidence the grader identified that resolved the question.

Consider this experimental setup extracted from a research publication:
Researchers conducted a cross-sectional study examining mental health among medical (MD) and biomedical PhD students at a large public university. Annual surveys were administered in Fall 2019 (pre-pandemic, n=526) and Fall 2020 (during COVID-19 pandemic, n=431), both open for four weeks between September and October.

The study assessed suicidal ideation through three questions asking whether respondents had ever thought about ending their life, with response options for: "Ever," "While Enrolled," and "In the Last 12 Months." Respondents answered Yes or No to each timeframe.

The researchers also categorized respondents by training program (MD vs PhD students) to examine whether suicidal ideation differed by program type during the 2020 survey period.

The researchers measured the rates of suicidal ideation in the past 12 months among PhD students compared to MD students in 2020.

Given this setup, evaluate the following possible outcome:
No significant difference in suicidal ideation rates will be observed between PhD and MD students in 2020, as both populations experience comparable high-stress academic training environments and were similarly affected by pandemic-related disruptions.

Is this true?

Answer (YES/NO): NO